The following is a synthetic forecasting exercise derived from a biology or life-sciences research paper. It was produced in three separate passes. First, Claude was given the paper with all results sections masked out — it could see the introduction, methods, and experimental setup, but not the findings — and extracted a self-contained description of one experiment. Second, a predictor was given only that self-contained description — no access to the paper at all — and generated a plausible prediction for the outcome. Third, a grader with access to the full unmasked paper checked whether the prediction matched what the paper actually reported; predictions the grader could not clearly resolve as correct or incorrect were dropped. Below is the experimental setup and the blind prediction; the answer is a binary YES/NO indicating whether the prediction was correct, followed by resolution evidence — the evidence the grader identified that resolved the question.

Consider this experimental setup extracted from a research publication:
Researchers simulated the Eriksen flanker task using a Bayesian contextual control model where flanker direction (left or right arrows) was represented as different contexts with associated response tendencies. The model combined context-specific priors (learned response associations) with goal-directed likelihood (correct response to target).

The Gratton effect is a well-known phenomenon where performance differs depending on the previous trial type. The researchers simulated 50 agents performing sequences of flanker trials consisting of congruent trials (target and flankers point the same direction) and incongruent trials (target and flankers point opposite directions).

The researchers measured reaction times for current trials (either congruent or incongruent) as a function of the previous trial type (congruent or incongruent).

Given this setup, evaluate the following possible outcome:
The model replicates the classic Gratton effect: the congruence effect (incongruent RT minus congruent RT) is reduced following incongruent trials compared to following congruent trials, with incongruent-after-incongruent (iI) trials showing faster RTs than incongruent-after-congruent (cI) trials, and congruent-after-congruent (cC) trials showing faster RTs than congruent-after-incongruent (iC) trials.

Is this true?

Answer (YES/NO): YES